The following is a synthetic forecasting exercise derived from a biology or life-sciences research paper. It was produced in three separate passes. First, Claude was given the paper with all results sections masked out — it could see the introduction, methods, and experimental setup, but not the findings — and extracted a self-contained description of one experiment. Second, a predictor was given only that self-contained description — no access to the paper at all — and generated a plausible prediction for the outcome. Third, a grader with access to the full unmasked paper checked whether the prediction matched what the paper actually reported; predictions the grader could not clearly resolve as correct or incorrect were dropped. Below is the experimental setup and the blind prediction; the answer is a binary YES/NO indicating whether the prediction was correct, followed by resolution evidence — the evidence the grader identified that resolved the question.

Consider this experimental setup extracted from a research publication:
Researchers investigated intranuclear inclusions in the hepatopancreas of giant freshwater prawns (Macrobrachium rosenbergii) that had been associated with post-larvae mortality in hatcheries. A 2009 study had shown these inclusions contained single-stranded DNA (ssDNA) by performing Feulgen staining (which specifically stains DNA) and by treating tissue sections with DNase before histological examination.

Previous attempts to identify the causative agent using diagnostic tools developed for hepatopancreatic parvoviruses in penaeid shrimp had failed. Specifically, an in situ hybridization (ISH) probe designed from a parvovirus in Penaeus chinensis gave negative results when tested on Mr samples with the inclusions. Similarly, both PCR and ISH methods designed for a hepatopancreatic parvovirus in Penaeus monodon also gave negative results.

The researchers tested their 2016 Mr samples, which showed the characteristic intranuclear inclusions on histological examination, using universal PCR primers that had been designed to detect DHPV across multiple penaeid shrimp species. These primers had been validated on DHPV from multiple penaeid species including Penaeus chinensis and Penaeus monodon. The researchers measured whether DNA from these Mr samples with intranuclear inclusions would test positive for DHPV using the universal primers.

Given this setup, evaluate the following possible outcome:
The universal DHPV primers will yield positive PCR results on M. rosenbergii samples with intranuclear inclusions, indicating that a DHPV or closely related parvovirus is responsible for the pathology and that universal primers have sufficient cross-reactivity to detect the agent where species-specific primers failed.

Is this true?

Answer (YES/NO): NO